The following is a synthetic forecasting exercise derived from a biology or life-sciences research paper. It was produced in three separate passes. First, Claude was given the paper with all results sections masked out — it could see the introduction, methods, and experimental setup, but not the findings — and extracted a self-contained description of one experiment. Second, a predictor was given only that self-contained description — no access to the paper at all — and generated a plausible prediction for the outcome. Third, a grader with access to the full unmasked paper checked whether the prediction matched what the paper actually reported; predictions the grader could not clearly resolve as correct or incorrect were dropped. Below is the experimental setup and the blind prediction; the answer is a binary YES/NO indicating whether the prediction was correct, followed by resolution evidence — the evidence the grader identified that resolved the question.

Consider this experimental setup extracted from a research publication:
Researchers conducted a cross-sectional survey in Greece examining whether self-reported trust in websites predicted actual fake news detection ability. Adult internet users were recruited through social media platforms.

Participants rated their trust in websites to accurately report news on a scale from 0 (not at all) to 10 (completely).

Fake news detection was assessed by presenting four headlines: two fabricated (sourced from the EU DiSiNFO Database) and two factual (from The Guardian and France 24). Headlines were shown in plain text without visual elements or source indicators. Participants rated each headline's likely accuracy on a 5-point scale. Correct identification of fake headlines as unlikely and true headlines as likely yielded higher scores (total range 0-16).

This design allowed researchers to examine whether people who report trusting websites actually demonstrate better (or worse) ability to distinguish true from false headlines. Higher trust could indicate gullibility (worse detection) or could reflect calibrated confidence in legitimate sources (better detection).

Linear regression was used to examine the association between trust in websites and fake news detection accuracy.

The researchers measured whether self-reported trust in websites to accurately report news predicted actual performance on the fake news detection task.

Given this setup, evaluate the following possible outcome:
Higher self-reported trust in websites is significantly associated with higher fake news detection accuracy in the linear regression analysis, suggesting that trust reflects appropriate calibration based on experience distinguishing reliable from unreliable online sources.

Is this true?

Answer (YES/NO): NO